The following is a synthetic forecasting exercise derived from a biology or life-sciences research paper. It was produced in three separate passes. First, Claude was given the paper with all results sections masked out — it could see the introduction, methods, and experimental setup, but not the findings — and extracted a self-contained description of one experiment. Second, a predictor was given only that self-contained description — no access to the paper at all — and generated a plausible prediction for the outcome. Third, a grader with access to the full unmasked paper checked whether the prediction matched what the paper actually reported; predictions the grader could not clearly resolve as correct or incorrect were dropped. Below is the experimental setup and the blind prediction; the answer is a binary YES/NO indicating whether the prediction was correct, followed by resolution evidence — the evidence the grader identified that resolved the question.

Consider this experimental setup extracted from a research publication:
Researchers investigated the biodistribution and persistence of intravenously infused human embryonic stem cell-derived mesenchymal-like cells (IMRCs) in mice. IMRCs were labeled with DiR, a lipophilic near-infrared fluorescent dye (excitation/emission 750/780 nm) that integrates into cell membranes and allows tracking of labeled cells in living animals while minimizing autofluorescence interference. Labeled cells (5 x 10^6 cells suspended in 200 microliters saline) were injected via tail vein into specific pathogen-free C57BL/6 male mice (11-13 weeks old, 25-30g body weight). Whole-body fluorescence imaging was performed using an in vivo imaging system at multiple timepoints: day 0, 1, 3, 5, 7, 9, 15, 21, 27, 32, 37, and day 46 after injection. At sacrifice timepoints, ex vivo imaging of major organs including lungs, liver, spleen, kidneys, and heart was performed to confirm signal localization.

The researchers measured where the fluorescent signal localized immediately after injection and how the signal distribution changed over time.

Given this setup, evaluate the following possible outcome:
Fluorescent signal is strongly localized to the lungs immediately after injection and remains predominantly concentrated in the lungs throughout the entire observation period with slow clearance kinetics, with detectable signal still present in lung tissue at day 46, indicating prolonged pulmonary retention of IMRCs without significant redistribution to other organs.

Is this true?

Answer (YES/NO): NO